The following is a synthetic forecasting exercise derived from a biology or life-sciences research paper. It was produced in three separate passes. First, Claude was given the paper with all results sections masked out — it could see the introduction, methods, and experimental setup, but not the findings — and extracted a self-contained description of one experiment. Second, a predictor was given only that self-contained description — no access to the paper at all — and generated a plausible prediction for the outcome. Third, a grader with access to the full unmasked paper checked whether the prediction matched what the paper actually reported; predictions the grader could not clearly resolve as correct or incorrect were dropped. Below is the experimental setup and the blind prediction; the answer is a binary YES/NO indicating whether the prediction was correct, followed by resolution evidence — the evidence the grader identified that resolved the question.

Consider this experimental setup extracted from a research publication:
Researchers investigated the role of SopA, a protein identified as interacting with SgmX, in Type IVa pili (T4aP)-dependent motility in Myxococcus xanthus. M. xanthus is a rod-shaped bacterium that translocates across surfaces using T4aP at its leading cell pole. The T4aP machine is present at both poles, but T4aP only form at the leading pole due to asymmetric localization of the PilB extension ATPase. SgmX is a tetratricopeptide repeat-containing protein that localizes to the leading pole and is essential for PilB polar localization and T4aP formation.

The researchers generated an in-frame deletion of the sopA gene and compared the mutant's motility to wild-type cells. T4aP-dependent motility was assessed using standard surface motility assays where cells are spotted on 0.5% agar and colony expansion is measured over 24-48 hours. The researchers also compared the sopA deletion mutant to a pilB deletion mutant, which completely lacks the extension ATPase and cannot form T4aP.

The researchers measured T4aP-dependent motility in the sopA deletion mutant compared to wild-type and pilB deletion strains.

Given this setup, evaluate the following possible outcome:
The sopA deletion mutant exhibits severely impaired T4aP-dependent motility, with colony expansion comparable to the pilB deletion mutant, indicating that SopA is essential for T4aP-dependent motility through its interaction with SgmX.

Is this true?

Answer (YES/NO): NO